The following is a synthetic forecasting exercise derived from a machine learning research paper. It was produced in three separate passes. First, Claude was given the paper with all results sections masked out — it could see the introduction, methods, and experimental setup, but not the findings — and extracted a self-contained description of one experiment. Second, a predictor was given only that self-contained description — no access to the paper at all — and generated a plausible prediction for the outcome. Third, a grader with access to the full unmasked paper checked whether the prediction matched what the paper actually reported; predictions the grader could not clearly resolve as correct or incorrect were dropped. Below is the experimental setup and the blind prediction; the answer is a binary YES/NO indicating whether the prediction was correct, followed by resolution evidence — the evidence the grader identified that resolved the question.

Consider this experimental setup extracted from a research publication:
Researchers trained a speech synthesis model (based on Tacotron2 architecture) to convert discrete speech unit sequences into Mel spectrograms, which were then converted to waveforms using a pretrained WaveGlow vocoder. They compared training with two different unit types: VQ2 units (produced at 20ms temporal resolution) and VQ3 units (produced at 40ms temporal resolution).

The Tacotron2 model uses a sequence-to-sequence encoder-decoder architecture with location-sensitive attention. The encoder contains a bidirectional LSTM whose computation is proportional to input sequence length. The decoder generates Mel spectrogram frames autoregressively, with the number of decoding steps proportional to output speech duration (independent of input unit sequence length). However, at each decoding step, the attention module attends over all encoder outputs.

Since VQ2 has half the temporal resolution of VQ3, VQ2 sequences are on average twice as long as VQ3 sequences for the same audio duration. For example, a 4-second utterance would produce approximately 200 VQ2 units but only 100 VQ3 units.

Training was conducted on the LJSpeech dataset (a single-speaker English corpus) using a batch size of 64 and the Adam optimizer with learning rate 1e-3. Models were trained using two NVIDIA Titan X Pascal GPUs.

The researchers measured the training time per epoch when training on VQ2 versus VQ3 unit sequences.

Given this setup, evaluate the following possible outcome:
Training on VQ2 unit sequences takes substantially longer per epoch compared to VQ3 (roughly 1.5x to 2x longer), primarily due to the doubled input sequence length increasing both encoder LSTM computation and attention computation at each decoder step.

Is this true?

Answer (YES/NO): NO